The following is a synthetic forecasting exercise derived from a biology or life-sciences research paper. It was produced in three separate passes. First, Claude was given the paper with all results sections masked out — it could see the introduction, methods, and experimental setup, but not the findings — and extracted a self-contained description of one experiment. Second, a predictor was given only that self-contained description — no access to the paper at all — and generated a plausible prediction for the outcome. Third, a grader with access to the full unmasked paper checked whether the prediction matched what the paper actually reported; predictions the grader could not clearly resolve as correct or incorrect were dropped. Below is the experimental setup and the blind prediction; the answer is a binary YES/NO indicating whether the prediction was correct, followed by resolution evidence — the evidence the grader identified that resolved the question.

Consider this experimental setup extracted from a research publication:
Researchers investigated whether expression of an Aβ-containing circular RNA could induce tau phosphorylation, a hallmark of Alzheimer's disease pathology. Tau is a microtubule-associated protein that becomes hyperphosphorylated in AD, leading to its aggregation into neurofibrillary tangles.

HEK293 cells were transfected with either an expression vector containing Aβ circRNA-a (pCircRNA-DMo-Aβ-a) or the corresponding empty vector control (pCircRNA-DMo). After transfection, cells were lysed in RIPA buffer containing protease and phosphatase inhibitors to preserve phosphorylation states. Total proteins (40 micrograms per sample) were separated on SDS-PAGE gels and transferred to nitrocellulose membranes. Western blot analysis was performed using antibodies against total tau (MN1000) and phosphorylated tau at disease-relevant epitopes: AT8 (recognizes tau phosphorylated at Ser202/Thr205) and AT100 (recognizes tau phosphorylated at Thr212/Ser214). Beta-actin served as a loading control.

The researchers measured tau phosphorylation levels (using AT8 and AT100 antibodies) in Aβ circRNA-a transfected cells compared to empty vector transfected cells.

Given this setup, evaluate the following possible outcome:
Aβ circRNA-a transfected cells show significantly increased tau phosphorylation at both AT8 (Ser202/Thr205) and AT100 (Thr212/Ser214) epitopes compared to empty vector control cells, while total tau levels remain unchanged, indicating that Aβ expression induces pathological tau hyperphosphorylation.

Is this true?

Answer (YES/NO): NO